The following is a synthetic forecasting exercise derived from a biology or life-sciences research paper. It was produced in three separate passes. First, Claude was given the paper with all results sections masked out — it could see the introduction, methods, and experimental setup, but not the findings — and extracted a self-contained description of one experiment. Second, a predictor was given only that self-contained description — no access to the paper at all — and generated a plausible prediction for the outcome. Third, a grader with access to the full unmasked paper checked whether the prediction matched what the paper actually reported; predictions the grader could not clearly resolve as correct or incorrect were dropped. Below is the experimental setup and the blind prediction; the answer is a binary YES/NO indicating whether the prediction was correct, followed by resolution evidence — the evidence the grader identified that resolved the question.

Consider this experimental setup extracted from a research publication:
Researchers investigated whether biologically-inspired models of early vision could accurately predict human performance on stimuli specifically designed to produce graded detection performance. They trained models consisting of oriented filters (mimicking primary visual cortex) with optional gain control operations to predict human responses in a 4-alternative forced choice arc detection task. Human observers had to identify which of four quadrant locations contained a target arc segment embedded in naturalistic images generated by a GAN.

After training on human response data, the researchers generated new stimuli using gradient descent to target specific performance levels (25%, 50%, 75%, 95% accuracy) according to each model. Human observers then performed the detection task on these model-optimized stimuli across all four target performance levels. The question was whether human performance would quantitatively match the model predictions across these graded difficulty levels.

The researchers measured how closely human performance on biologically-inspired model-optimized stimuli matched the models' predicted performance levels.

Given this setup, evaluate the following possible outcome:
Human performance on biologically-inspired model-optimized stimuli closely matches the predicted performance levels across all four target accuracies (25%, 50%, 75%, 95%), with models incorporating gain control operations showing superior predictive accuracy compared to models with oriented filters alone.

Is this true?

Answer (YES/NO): NO